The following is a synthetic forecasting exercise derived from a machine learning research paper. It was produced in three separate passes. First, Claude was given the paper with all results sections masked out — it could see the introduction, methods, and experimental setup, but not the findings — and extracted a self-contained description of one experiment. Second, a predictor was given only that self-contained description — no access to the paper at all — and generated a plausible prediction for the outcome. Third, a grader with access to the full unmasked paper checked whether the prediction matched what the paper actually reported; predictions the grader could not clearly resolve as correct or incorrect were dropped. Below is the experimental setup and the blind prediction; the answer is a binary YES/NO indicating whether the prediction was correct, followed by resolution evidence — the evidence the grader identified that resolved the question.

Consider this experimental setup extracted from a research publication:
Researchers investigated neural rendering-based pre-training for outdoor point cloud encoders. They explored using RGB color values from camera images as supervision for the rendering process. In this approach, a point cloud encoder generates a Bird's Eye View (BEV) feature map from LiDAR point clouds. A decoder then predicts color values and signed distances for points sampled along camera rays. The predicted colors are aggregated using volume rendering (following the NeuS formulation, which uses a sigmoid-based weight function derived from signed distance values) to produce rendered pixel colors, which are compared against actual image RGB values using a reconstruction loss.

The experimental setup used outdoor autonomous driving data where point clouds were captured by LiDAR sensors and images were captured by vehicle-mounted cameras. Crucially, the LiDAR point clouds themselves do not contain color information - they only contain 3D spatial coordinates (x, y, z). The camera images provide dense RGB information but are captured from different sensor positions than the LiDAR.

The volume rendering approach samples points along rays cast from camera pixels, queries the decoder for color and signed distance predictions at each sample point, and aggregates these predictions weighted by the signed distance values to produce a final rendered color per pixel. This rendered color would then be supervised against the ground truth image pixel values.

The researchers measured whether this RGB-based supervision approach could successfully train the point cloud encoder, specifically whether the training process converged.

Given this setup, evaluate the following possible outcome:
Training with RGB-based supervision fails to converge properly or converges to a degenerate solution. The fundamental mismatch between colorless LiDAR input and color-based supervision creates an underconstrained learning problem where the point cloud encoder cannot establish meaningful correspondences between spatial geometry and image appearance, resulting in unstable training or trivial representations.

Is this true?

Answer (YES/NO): YES